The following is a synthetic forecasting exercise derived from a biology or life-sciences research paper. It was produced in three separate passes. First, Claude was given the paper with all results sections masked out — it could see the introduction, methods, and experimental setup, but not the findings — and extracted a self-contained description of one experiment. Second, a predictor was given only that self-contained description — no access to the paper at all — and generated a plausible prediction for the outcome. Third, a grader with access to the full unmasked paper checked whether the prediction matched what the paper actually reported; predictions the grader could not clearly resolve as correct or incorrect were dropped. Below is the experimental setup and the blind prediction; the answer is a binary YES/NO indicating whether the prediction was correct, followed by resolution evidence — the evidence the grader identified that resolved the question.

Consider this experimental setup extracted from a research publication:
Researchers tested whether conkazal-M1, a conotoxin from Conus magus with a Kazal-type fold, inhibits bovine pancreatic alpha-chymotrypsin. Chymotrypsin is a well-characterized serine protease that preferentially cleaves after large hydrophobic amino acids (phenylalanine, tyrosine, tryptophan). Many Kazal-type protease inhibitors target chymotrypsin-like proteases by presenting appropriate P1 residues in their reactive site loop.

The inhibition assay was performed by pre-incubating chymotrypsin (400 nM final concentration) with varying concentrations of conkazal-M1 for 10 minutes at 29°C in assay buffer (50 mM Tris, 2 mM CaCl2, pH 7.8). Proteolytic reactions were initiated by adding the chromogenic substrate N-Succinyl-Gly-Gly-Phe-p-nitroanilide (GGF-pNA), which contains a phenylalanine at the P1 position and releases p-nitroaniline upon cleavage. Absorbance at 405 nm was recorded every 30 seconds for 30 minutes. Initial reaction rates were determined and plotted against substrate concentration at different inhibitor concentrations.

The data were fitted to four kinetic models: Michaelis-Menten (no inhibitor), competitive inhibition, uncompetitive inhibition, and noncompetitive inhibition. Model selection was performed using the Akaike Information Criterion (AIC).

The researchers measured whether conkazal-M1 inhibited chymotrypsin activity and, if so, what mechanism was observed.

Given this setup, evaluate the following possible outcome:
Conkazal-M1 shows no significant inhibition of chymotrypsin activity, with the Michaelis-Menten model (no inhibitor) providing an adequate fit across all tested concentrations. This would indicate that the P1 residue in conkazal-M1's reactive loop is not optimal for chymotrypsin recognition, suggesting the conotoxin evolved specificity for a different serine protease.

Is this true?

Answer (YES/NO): YES